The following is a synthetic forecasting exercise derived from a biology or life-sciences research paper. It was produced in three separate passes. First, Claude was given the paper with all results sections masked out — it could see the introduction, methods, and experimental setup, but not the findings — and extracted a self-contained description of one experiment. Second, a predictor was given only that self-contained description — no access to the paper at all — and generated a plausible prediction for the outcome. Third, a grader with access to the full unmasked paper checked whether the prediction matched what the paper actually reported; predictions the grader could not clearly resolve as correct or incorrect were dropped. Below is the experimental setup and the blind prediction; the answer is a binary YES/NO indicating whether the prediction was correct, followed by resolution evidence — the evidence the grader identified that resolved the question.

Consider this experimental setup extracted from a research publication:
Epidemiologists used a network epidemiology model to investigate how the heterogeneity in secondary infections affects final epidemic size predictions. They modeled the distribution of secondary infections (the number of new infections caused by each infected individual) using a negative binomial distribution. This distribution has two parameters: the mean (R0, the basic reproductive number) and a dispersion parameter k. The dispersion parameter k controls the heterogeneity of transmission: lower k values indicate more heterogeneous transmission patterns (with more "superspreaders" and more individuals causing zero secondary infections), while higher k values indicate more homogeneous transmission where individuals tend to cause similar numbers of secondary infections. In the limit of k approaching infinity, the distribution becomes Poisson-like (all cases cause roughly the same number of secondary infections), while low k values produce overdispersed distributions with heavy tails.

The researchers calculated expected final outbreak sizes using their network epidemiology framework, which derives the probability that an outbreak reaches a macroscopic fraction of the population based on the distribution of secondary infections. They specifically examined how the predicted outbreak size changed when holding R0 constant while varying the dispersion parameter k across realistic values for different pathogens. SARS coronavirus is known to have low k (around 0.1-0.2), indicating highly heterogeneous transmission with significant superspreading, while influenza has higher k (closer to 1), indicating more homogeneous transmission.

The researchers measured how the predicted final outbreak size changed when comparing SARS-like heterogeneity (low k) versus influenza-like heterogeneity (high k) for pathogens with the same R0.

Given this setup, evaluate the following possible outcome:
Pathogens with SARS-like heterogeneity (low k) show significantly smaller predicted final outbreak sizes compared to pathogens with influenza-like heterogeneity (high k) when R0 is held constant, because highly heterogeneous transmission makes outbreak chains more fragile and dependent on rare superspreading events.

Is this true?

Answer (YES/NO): YES